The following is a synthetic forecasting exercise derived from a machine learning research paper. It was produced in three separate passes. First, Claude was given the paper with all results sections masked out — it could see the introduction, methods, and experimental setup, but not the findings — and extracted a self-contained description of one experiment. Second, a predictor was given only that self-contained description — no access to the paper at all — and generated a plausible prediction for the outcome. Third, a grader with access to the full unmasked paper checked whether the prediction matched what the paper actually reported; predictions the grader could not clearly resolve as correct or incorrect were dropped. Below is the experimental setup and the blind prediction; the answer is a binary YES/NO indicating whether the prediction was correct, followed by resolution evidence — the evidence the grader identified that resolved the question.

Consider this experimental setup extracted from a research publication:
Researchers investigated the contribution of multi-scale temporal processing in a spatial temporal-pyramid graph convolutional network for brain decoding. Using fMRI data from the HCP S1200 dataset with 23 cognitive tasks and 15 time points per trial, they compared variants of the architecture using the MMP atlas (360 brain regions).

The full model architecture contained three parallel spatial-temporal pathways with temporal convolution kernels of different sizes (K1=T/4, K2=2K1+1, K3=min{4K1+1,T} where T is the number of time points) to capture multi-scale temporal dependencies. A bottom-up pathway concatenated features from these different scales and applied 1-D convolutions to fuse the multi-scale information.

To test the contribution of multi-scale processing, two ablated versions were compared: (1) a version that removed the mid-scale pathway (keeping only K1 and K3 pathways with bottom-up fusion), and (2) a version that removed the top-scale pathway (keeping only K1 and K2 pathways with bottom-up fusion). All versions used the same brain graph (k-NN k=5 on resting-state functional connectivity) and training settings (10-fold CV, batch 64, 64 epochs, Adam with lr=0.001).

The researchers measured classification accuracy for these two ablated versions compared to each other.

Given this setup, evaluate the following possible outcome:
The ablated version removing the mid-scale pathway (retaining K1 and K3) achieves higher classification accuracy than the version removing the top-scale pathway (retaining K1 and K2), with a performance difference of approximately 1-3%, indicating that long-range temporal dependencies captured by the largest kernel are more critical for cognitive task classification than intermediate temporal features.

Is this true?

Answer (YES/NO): NO